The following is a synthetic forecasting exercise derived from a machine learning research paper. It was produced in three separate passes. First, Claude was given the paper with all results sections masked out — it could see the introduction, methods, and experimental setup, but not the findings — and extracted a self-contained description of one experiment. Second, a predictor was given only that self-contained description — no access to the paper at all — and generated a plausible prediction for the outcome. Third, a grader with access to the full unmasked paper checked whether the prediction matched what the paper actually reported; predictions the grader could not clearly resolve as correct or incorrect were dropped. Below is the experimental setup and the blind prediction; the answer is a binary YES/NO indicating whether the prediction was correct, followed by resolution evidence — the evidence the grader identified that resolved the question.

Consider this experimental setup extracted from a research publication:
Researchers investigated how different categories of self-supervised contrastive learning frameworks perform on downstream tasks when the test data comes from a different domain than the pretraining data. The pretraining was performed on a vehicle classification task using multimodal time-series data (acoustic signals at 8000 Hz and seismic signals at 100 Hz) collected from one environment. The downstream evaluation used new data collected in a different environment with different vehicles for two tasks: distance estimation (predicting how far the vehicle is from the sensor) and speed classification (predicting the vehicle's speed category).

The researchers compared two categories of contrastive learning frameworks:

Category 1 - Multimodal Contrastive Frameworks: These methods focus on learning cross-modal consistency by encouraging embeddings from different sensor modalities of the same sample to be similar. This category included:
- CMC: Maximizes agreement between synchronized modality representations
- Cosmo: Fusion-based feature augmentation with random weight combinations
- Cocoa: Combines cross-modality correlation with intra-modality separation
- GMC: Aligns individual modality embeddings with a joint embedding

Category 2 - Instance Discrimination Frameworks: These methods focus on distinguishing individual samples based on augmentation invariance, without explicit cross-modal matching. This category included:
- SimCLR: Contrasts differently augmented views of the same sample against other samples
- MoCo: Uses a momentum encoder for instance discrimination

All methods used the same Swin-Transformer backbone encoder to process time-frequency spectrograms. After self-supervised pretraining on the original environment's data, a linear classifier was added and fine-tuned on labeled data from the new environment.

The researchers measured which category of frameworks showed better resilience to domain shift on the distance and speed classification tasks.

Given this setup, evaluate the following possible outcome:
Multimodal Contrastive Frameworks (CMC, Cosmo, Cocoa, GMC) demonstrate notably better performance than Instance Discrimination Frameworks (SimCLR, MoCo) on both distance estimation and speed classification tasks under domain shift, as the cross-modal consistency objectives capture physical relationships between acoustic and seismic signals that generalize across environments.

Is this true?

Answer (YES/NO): NO